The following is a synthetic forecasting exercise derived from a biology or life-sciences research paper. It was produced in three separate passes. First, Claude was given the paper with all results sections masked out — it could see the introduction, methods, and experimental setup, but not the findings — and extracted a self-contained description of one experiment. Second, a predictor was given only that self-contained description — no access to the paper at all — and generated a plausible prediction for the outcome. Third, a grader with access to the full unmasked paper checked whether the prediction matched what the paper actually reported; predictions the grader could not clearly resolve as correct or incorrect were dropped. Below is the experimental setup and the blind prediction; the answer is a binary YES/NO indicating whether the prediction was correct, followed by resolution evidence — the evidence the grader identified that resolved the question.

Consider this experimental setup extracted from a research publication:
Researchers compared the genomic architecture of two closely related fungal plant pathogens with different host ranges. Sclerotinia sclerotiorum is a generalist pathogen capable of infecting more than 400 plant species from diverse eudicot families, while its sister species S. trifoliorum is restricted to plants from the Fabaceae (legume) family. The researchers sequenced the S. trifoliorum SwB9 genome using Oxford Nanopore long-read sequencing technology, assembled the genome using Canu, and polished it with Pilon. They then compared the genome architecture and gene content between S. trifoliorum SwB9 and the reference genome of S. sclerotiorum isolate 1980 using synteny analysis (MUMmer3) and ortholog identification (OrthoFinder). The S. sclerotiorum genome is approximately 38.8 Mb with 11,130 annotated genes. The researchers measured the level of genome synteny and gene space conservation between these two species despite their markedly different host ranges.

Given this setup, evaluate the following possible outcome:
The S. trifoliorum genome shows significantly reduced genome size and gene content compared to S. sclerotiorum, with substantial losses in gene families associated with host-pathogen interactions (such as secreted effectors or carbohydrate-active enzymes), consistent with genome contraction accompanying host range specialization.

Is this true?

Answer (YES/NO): NO